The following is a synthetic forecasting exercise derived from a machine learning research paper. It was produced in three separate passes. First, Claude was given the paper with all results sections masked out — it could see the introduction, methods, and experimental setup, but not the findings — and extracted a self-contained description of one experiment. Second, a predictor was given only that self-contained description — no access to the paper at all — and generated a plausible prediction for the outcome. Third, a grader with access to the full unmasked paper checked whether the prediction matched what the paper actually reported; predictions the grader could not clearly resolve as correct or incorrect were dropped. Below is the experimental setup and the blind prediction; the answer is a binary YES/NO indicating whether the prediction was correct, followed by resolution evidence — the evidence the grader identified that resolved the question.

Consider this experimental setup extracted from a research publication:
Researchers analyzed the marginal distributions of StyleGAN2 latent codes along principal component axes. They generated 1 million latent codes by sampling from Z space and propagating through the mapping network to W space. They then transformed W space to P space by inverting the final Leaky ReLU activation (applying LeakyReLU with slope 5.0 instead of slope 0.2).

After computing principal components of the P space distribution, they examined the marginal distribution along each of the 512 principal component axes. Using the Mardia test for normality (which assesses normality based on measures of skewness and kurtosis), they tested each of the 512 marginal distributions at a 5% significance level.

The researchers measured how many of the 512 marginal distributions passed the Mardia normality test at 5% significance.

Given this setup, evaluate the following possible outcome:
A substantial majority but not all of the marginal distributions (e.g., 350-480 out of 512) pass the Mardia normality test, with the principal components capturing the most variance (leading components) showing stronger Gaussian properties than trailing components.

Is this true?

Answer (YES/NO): NO